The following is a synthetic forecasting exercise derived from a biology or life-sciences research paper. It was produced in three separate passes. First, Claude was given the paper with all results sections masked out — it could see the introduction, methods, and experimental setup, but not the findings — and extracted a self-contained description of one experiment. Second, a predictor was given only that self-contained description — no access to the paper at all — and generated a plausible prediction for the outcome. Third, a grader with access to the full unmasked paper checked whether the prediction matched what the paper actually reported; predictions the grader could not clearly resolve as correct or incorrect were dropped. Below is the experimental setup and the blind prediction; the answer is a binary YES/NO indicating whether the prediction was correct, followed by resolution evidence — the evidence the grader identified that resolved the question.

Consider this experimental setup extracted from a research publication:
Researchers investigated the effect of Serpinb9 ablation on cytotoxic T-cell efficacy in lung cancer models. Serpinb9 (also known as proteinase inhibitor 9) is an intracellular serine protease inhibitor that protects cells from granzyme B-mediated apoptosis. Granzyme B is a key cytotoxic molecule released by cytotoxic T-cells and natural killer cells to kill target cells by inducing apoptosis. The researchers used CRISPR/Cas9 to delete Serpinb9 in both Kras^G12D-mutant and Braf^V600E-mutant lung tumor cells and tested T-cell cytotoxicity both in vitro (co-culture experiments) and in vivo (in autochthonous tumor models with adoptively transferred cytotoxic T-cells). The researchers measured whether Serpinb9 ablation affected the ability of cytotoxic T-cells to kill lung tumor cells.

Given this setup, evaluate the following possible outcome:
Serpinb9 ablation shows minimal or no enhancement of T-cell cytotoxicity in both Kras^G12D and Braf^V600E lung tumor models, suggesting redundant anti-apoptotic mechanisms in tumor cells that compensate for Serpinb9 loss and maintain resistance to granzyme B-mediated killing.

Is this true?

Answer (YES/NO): NO